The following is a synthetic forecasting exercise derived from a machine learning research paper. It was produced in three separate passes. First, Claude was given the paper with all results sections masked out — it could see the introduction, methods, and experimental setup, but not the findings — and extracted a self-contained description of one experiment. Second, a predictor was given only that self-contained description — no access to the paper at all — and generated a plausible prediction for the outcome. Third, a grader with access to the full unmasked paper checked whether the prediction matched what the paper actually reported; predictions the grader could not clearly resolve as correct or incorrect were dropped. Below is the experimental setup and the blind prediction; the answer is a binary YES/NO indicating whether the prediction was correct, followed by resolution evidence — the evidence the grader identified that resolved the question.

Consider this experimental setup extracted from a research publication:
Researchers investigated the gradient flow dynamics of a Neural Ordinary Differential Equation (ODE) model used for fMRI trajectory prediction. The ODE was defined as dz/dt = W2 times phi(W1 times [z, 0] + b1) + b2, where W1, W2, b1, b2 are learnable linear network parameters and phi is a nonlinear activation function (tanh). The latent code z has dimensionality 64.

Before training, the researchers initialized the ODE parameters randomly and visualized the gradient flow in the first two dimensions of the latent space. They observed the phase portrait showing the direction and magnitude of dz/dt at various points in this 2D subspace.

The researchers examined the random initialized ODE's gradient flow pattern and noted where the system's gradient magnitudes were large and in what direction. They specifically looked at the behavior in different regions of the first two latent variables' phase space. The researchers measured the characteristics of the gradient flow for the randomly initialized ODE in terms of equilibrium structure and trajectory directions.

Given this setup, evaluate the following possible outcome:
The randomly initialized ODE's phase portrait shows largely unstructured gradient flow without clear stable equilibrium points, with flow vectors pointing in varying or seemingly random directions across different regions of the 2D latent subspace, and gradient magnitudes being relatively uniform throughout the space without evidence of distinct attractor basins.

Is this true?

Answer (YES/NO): NO